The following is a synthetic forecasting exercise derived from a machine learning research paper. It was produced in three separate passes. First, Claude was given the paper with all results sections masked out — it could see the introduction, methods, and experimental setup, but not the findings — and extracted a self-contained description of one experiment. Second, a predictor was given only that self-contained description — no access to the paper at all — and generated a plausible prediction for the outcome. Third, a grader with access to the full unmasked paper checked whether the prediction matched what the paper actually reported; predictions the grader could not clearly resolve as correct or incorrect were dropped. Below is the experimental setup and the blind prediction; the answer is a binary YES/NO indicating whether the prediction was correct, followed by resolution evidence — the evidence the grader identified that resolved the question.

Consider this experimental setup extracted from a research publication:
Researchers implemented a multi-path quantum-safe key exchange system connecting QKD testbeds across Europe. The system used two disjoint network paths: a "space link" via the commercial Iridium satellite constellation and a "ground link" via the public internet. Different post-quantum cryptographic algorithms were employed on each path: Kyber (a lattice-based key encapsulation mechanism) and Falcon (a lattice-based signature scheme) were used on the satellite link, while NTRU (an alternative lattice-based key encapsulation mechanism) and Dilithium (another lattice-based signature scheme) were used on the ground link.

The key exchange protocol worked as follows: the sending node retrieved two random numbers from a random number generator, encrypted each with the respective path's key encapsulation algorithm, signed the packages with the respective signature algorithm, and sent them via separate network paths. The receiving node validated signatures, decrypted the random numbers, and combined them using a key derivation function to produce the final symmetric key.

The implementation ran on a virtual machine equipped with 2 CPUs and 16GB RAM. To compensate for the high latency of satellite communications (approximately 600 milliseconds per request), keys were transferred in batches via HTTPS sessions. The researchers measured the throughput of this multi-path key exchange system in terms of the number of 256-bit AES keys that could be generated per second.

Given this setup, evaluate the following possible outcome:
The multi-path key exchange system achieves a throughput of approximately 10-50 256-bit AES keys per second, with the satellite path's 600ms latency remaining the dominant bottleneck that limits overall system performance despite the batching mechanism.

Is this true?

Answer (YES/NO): NO